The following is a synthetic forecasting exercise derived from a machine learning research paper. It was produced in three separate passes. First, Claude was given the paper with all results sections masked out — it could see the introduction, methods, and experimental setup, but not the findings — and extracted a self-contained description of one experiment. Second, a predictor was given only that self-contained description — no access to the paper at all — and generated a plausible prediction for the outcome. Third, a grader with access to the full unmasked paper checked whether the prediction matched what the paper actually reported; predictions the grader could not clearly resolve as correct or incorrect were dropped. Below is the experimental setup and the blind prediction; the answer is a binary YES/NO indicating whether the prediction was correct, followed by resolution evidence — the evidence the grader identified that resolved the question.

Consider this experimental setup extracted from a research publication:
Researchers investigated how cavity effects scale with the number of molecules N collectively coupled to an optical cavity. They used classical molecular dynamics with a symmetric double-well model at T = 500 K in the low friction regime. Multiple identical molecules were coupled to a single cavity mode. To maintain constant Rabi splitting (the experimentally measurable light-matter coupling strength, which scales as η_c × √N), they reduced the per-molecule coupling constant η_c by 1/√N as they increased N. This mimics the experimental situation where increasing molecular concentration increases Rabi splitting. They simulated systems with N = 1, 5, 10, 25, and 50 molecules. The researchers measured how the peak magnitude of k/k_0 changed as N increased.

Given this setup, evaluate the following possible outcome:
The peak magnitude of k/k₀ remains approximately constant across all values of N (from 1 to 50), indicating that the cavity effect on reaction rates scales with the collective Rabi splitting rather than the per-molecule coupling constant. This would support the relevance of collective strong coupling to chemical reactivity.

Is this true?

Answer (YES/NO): NO